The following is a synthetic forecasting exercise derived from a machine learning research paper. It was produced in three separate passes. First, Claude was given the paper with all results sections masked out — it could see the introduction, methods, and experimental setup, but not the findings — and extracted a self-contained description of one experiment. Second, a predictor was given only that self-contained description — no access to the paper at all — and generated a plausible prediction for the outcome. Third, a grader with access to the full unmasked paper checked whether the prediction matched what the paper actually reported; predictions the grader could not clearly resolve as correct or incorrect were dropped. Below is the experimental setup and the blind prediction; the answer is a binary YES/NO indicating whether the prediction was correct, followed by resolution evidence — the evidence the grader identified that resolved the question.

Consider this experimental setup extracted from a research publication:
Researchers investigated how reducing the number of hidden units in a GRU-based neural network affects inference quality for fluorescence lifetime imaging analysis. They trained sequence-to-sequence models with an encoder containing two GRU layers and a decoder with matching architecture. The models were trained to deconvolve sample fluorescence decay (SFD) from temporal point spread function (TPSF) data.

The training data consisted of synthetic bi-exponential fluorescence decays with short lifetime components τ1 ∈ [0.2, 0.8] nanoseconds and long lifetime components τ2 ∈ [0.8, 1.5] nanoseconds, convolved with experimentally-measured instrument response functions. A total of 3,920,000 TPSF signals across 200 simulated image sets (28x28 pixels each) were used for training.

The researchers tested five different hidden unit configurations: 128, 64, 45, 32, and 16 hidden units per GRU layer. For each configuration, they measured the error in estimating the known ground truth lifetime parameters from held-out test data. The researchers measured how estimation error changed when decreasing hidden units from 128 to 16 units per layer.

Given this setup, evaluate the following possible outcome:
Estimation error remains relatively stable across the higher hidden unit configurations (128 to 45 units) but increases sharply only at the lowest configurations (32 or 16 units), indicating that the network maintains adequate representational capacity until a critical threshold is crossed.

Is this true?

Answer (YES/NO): NO